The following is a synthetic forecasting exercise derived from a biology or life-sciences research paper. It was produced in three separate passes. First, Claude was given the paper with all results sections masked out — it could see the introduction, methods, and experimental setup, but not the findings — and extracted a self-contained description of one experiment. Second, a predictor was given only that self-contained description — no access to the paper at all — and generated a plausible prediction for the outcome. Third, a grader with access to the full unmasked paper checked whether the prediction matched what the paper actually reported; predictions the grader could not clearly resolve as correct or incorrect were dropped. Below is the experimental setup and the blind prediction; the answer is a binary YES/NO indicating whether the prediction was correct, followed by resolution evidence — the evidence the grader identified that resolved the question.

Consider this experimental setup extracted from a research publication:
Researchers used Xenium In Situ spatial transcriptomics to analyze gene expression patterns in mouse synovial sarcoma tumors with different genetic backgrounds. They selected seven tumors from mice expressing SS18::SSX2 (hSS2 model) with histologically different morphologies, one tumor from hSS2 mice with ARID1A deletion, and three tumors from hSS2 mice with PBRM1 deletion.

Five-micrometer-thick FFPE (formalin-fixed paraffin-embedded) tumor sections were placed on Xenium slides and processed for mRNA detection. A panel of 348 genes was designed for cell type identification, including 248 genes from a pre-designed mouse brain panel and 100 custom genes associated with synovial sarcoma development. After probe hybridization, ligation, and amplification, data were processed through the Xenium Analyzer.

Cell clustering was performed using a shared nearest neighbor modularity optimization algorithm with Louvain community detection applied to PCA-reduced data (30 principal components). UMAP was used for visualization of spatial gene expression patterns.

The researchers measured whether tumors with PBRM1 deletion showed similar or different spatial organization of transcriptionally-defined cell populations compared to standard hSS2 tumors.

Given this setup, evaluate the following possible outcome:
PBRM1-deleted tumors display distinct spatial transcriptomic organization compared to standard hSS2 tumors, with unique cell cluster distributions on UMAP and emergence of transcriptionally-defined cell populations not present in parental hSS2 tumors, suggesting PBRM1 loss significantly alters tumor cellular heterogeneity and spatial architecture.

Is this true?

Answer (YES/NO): YES